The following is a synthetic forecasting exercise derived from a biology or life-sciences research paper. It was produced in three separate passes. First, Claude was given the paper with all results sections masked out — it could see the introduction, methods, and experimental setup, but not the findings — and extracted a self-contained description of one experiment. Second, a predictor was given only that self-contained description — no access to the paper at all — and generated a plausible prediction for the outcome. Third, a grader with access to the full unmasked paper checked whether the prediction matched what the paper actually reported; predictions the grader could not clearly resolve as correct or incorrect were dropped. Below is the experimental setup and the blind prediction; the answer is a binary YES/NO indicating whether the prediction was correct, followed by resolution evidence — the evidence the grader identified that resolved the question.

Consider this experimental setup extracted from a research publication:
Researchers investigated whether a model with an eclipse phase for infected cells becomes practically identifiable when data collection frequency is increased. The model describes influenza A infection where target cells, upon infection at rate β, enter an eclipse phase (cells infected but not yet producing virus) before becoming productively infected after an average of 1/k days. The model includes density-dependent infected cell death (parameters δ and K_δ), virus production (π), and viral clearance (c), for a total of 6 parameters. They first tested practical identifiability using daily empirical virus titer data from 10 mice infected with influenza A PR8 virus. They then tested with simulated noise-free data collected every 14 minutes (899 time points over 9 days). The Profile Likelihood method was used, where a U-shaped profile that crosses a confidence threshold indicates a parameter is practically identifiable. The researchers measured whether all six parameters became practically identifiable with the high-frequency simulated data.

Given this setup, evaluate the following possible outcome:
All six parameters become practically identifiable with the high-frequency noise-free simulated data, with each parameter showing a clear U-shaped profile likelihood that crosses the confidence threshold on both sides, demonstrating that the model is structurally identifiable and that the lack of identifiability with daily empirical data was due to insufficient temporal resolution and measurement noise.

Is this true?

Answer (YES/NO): NO